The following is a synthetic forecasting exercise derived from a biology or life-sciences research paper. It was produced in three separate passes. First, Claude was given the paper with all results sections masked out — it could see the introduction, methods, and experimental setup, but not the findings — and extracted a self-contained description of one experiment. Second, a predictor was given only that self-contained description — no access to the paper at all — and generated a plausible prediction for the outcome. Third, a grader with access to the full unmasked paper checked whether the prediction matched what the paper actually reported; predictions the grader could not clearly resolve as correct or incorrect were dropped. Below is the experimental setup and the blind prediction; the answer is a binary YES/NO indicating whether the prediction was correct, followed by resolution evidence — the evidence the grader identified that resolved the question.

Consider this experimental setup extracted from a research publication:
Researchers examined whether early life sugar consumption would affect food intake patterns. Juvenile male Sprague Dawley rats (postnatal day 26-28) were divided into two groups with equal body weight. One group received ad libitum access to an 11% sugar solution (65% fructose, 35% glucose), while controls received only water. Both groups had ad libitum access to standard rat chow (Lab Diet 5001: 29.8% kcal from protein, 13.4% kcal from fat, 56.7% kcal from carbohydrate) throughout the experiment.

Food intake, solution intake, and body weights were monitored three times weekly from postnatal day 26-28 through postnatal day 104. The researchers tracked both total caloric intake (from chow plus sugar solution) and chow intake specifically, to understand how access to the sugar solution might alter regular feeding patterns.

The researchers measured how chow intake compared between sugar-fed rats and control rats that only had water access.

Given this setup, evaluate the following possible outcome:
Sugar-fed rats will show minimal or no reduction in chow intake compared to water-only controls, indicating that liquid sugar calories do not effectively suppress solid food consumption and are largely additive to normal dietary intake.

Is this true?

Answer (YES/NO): NO